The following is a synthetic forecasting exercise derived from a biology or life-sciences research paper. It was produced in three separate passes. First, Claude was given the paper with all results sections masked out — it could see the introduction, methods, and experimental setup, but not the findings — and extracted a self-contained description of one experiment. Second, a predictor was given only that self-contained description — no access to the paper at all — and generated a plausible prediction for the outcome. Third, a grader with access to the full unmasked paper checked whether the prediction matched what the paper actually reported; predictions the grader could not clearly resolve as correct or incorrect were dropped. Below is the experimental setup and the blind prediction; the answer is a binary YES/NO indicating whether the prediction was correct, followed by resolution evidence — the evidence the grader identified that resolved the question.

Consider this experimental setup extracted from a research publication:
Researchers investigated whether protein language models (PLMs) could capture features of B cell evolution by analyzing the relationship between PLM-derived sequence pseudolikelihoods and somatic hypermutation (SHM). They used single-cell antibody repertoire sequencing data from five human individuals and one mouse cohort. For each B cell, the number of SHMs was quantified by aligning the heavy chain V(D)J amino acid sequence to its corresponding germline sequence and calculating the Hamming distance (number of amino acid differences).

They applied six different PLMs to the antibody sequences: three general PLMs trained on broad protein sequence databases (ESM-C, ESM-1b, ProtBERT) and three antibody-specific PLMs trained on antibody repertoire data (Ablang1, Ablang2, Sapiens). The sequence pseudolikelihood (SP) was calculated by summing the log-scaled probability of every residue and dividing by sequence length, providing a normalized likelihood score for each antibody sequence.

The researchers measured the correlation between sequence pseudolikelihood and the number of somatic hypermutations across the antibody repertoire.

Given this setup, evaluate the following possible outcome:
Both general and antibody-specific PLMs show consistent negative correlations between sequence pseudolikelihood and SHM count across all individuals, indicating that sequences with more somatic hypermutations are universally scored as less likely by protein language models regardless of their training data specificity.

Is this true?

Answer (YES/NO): NO